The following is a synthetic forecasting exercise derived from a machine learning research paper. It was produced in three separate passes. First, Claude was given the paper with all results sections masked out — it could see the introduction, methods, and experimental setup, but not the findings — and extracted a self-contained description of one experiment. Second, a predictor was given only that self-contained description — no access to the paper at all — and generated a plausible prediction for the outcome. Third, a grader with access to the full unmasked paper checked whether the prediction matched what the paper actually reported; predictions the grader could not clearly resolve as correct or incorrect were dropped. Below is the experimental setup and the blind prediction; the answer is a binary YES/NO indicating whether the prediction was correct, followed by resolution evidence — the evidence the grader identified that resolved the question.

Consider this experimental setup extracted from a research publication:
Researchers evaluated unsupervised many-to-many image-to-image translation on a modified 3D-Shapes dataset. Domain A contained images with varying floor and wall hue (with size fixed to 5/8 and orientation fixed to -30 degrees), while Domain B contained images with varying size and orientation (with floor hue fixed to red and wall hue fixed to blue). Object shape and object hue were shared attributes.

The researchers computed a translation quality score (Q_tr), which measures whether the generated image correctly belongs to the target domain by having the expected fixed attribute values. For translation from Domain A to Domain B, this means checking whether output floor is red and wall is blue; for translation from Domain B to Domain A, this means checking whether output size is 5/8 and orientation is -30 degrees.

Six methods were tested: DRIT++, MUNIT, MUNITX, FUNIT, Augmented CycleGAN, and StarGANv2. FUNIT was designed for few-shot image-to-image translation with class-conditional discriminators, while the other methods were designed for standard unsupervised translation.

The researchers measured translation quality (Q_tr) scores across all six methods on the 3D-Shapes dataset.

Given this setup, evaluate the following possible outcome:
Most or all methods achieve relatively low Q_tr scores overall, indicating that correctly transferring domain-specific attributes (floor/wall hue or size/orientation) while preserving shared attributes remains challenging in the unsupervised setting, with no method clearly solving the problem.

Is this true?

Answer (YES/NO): NO